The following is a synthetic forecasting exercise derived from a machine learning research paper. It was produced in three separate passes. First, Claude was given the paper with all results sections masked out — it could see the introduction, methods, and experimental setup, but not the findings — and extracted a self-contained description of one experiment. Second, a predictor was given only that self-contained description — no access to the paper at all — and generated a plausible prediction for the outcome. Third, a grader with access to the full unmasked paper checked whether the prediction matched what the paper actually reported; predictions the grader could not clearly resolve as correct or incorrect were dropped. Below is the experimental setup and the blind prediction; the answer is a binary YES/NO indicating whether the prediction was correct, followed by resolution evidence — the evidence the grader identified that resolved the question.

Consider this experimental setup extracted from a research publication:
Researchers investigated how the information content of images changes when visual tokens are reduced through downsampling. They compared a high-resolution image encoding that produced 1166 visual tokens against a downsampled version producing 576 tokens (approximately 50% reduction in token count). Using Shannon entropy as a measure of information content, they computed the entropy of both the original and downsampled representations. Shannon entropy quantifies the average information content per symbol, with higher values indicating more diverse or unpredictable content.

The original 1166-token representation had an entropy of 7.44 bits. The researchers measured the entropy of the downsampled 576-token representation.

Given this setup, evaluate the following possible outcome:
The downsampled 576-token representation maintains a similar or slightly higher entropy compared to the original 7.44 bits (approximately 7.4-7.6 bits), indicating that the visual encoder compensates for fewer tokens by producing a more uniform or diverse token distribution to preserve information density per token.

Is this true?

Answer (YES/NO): NO